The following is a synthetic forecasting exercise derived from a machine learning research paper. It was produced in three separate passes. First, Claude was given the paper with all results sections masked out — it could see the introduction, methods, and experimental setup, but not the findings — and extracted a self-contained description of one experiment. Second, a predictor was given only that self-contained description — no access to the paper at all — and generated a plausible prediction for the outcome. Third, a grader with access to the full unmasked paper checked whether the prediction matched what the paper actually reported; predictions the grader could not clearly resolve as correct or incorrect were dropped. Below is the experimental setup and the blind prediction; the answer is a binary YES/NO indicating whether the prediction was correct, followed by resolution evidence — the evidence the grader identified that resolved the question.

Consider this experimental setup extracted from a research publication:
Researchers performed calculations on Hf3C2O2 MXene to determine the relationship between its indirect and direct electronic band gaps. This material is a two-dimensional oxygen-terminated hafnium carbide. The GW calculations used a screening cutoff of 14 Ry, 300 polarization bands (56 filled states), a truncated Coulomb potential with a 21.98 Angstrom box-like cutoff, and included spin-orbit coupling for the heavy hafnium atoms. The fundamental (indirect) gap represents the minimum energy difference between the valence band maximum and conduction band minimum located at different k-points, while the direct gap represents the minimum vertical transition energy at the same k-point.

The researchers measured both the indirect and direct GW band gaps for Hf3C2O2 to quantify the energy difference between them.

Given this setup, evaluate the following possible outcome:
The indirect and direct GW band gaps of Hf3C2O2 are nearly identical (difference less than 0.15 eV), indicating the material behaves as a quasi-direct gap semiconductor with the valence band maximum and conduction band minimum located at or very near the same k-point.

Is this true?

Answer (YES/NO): NO